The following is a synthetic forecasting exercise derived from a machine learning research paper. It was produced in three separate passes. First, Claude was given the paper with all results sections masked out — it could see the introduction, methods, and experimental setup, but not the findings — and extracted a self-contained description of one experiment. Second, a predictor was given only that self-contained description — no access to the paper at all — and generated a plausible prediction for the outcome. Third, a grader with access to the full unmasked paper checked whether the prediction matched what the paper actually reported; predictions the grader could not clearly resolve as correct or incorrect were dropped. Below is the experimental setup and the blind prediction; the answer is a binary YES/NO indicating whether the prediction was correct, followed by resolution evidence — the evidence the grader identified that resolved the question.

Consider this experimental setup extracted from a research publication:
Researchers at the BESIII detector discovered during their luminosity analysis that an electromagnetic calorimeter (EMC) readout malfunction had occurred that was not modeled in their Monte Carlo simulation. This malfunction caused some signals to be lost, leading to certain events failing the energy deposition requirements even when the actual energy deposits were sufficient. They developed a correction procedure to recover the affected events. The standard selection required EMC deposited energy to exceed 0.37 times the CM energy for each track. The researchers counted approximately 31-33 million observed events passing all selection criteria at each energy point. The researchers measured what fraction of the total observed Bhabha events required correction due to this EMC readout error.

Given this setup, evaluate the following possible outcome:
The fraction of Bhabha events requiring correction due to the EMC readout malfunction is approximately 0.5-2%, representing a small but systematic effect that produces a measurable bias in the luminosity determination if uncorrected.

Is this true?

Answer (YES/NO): NO